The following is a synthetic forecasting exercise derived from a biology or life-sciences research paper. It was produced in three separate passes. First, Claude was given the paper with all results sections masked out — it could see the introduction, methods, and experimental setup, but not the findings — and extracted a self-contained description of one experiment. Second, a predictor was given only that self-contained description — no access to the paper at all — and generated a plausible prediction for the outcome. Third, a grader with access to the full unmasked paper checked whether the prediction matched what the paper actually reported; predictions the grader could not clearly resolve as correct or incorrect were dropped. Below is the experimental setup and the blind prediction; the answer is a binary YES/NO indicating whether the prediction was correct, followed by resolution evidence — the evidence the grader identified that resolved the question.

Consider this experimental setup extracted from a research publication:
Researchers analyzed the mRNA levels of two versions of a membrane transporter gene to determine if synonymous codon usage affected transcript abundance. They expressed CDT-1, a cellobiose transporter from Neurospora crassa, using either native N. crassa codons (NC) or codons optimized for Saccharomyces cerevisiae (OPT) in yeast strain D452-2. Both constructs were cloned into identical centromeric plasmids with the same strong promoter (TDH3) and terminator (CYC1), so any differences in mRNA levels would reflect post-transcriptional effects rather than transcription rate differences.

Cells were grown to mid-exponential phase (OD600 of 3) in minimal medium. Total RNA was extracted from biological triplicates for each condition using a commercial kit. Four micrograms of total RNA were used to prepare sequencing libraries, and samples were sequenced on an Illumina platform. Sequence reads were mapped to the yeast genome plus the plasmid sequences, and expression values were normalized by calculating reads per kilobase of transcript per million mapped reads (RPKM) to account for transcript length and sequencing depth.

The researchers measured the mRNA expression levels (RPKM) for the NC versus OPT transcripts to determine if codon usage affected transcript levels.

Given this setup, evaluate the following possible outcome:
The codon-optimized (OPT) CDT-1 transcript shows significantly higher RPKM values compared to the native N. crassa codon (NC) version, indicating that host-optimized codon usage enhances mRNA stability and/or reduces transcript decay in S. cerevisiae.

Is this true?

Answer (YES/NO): NO